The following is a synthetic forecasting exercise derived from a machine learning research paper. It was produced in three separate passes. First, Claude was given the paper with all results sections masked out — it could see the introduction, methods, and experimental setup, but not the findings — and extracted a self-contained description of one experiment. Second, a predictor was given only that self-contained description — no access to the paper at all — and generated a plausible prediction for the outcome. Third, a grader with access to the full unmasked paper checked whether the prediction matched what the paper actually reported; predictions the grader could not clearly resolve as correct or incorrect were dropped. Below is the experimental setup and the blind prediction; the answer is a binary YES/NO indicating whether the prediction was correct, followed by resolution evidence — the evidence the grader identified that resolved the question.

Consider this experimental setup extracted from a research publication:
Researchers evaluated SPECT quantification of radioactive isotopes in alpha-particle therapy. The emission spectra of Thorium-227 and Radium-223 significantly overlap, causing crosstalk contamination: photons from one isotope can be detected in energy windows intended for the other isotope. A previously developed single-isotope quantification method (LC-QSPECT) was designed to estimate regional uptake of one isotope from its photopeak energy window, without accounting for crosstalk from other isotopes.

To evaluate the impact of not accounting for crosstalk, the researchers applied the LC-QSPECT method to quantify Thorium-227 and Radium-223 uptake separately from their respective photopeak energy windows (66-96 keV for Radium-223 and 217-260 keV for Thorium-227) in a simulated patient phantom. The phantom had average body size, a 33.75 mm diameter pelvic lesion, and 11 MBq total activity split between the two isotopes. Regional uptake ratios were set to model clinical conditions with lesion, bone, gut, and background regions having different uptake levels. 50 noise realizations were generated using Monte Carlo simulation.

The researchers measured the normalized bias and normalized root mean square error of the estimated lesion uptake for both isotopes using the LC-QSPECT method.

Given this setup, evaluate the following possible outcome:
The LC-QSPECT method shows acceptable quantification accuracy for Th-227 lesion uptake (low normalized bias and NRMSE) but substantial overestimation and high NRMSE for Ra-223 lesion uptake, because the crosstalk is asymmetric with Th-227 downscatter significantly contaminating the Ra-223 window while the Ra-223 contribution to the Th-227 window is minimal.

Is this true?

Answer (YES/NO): YES